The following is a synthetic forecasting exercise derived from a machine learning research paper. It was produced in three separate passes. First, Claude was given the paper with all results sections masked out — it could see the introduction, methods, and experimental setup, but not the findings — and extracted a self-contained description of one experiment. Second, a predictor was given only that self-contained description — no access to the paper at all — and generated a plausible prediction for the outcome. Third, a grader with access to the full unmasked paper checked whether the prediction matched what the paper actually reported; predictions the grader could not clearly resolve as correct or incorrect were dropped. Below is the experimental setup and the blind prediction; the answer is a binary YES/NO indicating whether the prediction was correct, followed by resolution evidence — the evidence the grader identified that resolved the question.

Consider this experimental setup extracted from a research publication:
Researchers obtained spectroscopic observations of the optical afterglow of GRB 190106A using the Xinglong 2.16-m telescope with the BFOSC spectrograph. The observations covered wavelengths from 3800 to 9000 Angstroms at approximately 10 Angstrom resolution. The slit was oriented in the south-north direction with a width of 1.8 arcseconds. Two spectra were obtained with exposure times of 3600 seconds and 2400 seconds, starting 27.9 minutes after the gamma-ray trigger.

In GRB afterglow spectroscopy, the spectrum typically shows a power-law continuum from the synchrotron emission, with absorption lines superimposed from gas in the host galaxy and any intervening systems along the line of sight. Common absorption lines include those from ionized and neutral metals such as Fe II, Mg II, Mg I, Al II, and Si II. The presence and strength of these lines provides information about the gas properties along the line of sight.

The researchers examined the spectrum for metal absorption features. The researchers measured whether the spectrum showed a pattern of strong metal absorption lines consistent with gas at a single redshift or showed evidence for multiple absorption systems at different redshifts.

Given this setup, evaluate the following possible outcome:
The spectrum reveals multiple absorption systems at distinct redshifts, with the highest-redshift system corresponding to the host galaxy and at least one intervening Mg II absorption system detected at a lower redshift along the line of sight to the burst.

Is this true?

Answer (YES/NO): NO